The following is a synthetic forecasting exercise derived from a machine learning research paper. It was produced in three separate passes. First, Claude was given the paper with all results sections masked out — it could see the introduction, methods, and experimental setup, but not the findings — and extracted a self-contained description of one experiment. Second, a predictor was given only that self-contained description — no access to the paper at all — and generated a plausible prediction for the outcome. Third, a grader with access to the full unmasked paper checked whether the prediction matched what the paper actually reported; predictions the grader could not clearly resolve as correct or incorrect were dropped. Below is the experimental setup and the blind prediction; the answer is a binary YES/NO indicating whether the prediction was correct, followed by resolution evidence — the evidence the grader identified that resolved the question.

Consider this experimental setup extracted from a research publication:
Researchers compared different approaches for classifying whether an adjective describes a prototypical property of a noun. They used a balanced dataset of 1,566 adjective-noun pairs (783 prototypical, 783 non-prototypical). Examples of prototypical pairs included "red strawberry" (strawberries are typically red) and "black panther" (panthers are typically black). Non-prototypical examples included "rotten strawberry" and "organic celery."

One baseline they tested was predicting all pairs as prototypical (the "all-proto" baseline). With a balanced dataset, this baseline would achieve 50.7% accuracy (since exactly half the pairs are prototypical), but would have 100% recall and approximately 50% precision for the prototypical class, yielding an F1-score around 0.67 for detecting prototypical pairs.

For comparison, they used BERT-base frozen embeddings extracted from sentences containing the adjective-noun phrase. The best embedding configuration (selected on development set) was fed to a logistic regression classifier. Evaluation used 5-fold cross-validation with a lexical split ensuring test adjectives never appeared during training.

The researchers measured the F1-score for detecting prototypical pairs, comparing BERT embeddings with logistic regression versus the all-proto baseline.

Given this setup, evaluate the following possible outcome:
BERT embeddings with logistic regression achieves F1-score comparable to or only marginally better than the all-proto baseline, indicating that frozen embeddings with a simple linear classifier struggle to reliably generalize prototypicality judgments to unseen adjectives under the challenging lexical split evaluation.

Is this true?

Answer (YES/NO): NO